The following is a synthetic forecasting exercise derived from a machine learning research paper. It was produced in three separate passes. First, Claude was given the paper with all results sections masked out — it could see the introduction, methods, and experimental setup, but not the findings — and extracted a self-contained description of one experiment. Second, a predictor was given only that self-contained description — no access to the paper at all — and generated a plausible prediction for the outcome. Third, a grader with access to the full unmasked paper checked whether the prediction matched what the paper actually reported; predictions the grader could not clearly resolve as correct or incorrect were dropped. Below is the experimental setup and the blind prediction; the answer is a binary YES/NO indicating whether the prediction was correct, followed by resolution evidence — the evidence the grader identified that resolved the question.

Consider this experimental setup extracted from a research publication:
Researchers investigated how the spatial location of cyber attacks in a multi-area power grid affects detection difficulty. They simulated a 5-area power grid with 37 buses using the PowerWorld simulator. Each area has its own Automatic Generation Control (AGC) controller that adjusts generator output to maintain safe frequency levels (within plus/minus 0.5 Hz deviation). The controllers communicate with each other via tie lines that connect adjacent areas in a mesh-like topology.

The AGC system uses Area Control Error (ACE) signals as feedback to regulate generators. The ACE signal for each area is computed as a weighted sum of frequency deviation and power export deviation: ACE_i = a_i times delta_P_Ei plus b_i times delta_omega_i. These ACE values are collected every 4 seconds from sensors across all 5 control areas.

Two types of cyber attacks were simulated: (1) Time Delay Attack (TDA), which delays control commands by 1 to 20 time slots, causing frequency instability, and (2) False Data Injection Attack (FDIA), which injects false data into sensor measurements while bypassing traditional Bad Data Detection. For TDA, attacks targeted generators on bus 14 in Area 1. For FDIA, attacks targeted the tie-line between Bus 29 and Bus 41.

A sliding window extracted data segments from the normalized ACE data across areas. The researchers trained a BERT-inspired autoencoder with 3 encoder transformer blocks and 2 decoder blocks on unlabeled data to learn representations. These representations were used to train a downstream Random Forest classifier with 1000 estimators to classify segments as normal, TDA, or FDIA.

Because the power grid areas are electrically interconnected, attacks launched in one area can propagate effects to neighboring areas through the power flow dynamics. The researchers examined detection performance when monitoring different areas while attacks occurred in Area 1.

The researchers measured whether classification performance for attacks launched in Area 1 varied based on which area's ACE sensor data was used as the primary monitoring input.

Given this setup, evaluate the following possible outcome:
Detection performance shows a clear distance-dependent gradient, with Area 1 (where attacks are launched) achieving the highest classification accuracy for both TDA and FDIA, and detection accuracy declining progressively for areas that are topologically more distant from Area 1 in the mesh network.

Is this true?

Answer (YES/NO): NO